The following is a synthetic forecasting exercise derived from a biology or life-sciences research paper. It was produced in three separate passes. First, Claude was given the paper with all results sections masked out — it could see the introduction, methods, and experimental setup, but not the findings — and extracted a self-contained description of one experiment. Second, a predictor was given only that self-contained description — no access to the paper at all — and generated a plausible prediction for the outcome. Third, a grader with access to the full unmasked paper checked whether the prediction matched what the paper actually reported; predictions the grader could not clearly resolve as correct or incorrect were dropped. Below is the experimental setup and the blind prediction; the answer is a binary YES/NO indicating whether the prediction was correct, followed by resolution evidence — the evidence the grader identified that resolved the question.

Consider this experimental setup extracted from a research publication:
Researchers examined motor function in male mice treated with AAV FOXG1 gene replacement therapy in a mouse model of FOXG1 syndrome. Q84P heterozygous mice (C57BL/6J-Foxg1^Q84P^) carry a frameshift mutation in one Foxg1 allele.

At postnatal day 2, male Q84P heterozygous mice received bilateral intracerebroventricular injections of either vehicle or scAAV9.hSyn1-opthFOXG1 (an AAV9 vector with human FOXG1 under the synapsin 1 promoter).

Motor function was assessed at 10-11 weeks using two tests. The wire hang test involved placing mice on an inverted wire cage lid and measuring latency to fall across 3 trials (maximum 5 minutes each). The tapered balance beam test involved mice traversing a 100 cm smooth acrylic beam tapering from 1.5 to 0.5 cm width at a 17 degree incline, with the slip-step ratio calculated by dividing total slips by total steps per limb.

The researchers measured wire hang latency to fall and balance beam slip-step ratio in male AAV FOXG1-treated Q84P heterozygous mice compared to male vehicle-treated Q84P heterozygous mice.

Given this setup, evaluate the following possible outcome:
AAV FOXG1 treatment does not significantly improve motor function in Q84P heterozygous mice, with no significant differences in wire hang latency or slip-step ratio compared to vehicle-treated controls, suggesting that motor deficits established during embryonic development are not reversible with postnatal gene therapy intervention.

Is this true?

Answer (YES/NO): NO